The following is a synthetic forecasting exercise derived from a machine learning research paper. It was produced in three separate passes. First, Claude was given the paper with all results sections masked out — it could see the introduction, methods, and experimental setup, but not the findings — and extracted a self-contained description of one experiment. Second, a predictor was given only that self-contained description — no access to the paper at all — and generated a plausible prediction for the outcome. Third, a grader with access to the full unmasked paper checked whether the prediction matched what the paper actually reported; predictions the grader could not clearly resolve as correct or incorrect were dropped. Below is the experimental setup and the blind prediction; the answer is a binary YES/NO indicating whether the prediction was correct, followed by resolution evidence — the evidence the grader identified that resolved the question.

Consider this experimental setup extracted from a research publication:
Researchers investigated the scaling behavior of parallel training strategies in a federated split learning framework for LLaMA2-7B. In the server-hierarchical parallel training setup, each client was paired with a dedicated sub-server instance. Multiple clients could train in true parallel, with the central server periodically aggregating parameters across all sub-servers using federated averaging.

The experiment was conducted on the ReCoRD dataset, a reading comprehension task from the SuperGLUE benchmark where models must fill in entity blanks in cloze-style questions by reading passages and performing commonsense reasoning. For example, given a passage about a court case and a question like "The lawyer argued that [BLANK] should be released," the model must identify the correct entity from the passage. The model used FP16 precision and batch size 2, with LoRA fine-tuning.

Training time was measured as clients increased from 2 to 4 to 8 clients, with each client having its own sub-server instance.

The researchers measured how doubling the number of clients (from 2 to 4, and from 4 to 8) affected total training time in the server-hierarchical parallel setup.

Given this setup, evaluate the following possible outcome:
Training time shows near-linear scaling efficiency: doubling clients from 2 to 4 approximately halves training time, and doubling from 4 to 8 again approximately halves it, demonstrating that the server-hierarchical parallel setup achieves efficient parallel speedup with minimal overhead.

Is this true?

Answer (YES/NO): YES